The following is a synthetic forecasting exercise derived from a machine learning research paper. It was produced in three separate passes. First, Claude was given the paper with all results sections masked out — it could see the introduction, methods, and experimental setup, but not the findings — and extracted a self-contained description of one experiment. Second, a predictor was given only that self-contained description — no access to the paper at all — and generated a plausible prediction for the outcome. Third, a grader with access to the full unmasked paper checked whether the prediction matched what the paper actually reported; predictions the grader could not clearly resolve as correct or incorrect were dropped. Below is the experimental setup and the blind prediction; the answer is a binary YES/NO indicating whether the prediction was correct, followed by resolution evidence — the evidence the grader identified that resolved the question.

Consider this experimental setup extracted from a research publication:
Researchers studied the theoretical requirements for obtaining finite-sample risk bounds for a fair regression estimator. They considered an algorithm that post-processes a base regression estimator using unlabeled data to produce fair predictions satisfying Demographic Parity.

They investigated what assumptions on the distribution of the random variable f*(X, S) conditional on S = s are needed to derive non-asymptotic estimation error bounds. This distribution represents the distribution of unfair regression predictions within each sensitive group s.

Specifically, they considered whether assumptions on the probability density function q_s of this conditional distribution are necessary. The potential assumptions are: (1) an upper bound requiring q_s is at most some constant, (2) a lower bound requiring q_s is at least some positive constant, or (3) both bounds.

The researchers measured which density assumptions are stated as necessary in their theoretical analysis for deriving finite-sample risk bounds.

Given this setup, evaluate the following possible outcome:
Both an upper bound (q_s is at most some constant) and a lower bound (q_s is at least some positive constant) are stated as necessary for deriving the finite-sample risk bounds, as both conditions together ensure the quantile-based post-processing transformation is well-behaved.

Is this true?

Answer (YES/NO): YES